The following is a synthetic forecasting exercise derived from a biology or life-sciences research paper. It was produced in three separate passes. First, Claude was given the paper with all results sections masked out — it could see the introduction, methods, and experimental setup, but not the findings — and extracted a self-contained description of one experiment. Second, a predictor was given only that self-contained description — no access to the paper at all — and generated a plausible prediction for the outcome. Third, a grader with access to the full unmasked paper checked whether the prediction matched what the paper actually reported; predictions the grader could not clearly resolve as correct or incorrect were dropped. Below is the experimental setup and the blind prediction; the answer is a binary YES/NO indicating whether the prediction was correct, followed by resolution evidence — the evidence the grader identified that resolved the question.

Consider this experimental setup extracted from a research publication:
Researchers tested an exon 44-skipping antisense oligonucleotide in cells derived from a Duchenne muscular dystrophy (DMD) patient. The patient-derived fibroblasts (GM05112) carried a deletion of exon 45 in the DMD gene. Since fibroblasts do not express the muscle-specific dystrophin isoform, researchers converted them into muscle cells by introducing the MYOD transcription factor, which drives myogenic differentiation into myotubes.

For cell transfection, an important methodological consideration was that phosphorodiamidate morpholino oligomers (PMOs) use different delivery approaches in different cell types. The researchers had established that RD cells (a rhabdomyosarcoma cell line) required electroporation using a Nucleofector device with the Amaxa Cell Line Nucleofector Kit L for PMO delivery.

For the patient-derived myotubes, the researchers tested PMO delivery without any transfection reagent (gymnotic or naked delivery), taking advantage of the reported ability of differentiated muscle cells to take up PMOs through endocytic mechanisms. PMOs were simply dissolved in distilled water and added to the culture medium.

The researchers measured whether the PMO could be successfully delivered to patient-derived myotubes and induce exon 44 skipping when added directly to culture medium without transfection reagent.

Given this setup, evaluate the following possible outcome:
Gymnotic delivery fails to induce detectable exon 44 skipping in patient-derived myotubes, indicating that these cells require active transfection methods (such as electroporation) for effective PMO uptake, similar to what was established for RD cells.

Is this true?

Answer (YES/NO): NO